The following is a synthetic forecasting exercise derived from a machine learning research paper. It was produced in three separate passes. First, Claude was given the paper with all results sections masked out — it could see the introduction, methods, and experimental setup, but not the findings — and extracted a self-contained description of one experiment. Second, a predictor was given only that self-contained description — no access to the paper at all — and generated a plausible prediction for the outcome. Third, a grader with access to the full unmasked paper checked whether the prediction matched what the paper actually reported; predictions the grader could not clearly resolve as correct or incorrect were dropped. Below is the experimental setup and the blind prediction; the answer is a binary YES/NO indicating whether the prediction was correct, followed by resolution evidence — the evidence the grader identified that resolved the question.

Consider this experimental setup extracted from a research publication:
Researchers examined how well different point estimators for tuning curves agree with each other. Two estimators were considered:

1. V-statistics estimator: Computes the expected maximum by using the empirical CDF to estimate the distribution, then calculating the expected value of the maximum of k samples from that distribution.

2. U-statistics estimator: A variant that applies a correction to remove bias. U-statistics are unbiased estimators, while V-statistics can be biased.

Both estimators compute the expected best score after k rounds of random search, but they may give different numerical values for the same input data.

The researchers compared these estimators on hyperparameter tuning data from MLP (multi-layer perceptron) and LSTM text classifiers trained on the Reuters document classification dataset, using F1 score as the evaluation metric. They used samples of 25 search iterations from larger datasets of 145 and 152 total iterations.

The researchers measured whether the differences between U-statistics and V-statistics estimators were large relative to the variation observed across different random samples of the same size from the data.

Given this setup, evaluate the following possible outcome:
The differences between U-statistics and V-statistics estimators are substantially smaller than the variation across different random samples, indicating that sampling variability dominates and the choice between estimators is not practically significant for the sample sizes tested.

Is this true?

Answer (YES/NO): YES